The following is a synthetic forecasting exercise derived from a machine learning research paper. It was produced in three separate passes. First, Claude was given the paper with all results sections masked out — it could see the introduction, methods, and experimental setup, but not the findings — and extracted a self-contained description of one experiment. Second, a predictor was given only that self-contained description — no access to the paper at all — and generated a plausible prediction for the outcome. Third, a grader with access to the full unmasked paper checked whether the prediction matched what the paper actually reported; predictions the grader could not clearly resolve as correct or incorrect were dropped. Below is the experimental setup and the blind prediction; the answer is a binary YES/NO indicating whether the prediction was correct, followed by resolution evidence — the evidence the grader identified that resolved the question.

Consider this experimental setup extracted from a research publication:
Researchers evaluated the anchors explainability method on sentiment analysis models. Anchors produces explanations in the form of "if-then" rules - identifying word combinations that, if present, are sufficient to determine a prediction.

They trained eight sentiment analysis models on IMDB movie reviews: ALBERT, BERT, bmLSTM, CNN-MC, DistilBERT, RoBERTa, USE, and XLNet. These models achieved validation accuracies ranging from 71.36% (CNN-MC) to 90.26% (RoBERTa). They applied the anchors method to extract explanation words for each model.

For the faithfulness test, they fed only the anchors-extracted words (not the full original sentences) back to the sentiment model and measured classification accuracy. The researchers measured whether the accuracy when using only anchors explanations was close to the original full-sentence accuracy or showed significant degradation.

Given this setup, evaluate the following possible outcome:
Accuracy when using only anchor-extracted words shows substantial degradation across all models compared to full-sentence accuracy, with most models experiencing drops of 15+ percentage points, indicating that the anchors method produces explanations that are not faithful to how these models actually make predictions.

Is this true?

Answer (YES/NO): NO